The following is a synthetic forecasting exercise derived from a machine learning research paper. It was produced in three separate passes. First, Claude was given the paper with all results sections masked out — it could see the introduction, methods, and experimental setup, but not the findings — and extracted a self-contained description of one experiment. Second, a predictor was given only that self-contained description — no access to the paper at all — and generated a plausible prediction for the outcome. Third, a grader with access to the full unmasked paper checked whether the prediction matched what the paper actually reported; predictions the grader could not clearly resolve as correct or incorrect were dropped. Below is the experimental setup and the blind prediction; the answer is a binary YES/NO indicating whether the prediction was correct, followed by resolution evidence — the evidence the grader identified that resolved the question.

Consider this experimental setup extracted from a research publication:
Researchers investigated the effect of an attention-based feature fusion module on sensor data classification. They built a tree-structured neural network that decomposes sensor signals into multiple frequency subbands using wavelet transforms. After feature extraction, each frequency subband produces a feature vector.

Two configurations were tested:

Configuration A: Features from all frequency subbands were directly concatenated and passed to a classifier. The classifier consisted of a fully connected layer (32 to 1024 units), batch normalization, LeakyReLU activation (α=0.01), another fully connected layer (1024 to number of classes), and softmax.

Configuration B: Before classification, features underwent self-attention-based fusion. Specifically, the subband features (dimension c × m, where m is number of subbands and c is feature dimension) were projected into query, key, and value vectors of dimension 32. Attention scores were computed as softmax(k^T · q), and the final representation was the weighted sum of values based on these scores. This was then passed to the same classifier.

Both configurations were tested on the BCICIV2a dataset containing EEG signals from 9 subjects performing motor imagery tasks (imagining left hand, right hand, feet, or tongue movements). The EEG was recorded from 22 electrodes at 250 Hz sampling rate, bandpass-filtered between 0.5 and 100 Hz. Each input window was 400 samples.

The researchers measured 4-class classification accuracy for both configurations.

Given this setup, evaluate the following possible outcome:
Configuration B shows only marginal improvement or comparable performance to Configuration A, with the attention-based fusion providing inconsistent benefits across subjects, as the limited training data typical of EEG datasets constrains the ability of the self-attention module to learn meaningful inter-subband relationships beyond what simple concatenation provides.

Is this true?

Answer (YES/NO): NO